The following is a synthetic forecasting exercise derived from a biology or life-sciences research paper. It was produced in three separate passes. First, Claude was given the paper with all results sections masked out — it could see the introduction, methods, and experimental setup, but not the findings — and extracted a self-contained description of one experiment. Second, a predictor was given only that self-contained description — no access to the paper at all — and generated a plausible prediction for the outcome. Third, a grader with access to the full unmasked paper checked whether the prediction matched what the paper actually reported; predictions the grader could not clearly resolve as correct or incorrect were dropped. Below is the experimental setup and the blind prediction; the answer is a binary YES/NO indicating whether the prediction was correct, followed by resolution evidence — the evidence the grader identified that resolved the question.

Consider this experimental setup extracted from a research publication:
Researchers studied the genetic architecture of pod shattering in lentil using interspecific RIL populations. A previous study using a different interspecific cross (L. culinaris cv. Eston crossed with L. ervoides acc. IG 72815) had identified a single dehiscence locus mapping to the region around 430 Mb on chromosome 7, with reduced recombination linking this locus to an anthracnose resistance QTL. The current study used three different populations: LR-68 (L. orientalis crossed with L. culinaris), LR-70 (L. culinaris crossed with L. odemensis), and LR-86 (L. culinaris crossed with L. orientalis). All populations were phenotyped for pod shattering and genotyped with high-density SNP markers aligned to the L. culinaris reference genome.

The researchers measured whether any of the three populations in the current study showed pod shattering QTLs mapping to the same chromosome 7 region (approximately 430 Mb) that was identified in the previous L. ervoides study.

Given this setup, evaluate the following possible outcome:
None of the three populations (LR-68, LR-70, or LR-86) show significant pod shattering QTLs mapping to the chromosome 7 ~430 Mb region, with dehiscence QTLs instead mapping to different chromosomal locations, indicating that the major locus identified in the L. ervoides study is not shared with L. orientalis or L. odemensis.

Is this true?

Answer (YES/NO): NO